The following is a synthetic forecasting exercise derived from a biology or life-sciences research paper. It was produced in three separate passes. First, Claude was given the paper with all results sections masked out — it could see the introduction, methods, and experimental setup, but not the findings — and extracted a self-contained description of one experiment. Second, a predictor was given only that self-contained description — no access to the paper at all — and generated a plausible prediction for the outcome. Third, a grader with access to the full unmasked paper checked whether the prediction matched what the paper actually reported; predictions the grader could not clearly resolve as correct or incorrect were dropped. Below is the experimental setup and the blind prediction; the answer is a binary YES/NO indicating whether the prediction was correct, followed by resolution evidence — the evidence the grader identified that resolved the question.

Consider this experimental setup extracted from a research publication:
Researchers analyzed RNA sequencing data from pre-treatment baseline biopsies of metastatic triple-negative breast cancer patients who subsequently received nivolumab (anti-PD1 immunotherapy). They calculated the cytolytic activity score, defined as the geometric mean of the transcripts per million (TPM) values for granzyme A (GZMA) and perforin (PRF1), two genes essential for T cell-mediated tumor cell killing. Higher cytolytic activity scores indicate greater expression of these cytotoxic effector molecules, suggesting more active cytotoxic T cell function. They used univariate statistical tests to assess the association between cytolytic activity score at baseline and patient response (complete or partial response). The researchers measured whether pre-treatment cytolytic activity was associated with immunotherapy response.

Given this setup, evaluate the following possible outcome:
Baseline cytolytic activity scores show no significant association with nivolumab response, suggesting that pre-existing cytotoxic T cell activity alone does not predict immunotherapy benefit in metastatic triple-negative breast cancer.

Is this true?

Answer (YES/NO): NO